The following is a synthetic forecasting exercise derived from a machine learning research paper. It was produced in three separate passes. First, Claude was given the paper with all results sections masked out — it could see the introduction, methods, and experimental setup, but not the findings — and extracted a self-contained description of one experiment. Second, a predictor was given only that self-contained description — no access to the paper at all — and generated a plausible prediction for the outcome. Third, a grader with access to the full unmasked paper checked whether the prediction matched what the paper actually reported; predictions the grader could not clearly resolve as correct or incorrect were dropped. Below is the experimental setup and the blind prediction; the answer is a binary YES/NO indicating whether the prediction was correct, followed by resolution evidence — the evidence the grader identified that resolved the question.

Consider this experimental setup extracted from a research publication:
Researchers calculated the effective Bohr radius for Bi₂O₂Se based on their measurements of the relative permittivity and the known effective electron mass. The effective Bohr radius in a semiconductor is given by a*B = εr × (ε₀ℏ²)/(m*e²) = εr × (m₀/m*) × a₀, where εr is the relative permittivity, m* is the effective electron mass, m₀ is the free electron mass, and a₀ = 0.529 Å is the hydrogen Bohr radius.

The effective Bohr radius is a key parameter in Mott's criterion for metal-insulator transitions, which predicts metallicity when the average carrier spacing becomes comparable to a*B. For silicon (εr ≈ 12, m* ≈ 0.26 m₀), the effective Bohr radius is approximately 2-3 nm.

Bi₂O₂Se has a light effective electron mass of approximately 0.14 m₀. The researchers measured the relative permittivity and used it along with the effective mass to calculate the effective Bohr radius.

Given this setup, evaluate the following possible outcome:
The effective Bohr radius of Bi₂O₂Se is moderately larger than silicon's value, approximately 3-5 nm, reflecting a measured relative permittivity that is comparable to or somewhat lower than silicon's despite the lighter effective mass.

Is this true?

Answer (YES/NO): NO